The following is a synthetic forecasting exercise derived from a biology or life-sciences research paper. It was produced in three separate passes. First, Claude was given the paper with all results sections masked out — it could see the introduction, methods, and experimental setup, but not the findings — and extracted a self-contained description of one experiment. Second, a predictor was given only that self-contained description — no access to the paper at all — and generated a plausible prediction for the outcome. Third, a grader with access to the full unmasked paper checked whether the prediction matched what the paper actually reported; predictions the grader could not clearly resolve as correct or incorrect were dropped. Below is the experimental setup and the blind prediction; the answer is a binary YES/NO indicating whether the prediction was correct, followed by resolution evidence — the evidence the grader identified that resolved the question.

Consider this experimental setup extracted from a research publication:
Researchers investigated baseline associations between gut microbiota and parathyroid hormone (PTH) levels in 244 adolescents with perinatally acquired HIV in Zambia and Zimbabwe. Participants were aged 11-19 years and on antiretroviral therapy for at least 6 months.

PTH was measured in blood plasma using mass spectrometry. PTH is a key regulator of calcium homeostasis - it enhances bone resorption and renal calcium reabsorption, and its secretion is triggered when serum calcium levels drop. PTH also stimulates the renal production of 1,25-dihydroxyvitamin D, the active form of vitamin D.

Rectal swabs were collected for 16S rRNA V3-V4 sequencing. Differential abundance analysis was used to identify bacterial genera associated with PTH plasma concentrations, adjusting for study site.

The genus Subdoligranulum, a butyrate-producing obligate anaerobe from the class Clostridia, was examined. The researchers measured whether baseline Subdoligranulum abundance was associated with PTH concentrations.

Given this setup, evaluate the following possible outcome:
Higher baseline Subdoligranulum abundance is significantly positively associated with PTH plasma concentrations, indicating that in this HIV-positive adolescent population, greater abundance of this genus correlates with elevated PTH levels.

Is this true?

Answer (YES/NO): YES